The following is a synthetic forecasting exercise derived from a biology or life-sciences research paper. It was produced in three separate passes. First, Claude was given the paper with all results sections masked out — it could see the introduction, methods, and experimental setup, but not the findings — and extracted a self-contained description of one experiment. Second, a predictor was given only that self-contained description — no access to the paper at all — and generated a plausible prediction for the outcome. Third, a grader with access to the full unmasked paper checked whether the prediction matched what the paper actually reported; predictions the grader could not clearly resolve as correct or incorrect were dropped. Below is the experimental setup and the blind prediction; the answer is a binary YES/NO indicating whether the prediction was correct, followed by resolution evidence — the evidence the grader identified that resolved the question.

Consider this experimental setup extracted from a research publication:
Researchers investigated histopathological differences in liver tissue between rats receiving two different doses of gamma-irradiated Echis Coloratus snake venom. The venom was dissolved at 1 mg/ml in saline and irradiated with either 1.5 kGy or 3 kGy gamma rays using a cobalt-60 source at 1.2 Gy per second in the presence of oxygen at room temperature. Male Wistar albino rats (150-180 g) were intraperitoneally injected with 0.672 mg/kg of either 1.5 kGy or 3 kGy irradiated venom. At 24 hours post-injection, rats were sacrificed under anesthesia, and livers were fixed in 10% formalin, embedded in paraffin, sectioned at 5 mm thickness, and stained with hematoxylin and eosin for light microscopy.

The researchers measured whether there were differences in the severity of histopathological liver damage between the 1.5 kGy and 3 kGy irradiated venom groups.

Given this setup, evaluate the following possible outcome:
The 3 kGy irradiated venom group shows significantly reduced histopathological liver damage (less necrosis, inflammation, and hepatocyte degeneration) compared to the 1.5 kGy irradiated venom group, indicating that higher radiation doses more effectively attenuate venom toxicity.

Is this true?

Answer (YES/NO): YES